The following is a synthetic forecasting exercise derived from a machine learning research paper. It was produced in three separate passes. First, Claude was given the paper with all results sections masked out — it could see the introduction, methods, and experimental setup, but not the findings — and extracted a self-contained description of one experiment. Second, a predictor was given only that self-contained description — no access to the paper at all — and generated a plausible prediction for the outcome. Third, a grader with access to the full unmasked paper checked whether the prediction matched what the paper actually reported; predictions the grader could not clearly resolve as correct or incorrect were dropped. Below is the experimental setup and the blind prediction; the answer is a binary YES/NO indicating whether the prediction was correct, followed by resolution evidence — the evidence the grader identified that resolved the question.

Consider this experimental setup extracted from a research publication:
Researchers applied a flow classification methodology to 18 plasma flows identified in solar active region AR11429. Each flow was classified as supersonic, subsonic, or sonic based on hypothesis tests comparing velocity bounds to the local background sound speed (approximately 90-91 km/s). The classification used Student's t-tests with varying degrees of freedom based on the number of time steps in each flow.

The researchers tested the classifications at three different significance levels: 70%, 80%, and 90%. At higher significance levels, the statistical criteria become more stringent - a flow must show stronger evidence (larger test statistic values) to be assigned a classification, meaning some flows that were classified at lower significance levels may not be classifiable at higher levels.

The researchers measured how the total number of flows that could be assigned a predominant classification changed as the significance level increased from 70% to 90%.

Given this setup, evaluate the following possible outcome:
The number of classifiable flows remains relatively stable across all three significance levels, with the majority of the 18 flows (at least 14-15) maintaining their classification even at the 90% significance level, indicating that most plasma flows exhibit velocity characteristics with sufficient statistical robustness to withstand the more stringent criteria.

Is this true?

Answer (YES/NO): NO